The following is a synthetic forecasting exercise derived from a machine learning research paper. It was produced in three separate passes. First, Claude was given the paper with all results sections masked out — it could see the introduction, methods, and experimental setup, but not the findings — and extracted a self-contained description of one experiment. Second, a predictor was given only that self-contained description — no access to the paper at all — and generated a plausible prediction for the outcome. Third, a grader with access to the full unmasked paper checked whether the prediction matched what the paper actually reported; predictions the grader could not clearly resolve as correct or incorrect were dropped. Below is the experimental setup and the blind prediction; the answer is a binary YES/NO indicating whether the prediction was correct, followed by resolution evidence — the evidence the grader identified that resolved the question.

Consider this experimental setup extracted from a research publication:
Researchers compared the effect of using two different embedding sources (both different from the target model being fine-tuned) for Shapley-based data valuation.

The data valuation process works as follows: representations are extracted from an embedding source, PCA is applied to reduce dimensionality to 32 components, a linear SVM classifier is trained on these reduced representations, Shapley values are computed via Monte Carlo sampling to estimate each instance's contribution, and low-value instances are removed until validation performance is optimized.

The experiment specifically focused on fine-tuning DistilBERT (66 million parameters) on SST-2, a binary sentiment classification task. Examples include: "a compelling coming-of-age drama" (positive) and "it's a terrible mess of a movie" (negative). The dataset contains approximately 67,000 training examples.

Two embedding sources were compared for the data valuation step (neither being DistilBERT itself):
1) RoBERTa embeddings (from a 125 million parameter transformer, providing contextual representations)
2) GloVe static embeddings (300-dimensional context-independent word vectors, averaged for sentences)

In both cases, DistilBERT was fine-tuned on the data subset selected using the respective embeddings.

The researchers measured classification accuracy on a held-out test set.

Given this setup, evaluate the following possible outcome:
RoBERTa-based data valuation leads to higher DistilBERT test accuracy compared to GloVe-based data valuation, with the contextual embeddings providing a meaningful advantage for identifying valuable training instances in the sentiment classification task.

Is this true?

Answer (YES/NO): NO